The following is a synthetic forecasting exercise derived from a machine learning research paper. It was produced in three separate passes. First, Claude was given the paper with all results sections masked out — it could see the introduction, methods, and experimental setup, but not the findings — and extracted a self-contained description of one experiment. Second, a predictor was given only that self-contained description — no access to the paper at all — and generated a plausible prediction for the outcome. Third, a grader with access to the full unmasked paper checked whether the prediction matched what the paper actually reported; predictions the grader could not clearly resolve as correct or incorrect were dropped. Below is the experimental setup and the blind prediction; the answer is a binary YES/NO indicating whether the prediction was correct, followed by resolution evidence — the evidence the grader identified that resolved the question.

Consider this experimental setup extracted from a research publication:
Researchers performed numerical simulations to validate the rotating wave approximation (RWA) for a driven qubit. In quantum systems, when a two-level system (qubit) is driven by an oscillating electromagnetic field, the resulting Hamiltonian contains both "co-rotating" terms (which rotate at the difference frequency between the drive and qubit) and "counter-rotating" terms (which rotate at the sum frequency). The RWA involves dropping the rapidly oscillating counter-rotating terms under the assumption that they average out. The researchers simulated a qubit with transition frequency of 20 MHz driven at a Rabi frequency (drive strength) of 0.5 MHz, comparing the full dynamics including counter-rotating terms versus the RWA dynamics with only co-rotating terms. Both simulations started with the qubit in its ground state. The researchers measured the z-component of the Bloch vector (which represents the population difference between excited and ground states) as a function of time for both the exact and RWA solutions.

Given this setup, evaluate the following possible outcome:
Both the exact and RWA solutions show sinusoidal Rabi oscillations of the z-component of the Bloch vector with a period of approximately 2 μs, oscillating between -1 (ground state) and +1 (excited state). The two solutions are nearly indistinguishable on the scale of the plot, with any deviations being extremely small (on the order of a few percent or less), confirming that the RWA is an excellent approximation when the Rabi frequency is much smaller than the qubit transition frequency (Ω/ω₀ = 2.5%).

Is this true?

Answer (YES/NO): NO